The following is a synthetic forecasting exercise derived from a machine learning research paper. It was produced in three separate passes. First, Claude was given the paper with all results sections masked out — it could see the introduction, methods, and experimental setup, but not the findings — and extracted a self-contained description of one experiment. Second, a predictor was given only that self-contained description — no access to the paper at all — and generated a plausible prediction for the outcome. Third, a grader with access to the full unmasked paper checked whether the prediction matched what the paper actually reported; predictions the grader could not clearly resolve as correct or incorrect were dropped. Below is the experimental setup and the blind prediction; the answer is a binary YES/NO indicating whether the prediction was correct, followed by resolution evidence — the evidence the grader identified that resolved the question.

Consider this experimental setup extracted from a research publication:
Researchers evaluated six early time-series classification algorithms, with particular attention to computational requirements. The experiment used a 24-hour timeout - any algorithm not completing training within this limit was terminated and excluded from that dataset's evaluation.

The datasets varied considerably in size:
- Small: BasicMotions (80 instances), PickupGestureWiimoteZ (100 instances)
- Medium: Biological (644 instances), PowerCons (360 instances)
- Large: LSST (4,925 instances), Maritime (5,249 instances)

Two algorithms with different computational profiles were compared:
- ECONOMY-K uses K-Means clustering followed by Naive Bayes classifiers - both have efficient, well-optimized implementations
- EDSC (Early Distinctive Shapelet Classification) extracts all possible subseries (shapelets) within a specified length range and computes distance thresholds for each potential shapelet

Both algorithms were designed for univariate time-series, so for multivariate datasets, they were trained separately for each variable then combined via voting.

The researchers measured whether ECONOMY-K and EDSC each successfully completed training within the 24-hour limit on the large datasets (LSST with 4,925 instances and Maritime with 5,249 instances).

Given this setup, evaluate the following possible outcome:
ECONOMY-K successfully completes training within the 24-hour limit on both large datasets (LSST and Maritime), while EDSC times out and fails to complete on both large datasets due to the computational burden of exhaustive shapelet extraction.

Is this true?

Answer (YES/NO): NO